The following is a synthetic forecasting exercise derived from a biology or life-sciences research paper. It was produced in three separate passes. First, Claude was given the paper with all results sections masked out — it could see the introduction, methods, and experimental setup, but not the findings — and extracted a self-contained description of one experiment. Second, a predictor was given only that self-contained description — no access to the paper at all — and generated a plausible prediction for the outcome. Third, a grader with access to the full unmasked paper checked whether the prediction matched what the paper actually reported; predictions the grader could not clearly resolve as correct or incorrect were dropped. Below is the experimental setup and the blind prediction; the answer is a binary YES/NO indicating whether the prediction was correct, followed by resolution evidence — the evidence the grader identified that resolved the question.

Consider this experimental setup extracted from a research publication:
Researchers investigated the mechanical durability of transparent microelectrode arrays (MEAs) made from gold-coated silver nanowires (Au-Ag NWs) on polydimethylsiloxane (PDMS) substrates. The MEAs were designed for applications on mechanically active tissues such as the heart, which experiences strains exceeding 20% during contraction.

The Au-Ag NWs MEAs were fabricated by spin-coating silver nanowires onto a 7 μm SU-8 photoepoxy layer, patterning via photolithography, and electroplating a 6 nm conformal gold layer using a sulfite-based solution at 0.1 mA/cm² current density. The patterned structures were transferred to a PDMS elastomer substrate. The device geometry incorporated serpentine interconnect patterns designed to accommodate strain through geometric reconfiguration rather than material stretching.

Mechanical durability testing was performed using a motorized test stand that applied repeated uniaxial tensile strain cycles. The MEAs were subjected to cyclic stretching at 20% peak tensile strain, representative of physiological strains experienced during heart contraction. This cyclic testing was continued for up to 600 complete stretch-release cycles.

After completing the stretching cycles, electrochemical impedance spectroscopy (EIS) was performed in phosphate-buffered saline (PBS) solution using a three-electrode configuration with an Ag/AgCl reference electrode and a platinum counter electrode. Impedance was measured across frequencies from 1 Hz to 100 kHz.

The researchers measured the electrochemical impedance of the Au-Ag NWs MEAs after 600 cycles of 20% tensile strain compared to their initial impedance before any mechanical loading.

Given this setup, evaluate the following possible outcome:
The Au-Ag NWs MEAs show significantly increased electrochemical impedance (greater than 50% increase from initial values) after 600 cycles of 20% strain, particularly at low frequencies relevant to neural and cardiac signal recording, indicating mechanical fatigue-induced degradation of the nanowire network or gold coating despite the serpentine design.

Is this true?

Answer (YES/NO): NO